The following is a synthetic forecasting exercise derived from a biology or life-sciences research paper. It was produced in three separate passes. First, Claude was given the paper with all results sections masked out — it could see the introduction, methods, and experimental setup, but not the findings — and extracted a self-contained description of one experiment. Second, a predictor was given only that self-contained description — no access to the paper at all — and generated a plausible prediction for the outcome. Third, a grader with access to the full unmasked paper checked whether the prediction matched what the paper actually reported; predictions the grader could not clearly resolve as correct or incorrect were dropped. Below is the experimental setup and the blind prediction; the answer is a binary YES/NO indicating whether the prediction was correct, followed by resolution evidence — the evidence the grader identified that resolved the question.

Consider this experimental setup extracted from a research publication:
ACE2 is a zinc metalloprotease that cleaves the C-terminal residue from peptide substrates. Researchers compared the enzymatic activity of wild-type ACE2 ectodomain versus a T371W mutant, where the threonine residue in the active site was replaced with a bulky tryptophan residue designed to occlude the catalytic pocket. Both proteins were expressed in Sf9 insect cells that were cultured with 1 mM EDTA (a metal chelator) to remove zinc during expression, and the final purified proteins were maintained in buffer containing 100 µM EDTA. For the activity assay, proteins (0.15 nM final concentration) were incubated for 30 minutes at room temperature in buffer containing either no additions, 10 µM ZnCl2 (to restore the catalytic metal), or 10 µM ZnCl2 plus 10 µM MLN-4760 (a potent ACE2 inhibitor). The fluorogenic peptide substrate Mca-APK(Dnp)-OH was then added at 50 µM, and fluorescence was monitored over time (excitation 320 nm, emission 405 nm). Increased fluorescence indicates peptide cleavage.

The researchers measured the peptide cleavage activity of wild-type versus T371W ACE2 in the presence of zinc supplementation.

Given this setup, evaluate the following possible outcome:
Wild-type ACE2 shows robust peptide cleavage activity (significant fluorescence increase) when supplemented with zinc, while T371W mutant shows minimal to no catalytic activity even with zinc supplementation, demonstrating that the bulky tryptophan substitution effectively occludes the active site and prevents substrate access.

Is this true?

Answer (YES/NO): YES